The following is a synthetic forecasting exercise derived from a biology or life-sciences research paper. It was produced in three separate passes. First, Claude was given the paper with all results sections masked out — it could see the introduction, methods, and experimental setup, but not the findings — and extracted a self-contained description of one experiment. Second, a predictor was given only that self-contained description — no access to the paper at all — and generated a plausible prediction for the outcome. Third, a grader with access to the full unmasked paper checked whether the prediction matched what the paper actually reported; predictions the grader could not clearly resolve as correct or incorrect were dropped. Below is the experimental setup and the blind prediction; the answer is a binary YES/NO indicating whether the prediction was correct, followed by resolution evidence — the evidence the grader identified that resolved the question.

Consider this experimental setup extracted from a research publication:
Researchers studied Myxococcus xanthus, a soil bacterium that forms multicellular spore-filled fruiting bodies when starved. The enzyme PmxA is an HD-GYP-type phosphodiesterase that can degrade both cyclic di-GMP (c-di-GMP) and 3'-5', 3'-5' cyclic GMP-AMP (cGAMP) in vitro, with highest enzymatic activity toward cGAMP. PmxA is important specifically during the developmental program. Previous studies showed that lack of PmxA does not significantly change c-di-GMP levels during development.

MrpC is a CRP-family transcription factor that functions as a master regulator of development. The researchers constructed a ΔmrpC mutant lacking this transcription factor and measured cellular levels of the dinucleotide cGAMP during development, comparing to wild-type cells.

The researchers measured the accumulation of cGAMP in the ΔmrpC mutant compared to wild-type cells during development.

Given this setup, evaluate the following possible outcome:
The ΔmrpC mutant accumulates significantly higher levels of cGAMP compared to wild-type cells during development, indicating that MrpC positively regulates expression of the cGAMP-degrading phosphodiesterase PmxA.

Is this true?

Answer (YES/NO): YES